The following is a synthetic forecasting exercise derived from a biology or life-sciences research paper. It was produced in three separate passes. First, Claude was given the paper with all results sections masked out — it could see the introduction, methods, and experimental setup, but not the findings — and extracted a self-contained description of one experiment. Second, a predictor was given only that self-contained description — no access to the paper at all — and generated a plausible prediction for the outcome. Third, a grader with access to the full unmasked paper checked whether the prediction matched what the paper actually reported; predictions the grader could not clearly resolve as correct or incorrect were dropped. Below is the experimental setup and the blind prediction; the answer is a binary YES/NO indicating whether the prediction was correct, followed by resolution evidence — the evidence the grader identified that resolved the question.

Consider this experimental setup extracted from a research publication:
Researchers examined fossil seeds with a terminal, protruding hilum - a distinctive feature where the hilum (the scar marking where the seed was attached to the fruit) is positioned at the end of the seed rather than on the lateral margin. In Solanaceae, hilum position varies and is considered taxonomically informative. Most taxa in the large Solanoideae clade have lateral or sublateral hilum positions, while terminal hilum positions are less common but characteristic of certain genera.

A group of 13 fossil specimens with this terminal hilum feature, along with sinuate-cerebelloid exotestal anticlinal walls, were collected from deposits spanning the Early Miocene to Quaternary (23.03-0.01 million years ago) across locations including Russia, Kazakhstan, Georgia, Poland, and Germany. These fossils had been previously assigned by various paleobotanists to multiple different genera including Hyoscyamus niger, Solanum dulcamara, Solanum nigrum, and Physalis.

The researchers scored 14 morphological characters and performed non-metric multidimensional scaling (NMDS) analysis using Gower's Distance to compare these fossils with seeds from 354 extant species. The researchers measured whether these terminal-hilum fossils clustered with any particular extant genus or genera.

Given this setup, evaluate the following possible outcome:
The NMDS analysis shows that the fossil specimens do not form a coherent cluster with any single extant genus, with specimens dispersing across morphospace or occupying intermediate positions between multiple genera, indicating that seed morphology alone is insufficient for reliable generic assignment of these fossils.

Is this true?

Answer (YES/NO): NO